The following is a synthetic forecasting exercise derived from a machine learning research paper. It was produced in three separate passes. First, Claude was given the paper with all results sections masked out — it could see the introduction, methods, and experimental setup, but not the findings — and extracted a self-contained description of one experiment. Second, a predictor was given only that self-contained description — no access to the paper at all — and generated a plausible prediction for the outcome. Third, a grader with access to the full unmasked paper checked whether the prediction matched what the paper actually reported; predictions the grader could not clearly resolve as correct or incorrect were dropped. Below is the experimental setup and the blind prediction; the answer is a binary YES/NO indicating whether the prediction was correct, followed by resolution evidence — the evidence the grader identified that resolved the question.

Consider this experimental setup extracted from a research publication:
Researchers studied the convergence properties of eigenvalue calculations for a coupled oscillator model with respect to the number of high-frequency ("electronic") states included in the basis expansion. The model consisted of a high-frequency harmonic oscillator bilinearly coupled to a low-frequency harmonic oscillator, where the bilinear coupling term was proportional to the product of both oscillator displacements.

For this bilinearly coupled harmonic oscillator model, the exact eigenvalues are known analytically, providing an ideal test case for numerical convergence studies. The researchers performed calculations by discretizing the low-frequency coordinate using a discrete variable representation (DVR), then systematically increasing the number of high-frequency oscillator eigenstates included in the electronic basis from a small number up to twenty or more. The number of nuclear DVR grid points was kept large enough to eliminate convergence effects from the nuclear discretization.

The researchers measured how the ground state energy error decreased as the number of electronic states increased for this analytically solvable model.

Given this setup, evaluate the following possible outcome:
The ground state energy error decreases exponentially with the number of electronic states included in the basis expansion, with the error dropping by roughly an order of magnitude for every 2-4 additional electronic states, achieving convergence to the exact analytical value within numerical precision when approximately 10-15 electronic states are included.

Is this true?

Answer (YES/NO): YES